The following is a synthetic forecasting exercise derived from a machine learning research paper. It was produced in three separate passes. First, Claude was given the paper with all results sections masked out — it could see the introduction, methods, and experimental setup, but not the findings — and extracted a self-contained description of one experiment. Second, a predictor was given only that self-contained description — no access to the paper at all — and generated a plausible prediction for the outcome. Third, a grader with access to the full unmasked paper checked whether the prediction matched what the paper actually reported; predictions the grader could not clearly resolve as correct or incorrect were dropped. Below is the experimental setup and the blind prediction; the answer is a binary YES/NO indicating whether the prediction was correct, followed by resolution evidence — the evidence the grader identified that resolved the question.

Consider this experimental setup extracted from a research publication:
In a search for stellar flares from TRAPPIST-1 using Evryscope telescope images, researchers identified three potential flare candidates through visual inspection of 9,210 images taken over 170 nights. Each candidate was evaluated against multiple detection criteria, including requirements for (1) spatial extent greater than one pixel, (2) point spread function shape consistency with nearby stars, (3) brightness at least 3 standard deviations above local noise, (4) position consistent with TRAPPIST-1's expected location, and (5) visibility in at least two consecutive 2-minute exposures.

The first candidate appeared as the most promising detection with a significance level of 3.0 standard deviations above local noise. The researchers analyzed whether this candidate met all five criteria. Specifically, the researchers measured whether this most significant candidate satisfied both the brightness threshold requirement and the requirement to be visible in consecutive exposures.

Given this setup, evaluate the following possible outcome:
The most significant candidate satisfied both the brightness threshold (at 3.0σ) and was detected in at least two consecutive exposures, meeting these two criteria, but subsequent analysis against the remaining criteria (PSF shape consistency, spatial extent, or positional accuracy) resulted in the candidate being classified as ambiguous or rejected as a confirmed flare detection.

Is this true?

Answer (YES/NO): NO